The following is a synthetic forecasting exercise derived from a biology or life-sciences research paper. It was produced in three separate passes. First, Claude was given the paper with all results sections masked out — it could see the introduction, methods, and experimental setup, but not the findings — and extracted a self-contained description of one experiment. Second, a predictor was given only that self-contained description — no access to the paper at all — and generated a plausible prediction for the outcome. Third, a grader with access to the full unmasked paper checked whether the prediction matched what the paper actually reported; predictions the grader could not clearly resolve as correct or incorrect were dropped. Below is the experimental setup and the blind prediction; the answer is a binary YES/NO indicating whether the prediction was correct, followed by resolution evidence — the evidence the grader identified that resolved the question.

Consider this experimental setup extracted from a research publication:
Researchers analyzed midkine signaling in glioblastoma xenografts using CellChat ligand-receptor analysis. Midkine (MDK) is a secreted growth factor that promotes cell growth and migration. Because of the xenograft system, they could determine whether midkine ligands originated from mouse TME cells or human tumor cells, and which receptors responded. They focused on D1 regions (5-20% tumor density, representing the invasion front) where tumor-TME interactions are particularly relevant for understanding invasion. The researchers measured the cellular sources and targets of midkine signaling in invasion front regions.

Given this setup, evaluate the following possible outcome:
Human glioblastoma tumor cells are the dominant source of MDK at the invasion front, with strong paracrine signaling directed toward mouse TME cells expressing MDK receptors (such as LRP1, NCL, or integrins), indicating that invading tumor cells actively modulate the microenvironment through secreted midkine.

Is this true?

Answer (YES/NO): NO